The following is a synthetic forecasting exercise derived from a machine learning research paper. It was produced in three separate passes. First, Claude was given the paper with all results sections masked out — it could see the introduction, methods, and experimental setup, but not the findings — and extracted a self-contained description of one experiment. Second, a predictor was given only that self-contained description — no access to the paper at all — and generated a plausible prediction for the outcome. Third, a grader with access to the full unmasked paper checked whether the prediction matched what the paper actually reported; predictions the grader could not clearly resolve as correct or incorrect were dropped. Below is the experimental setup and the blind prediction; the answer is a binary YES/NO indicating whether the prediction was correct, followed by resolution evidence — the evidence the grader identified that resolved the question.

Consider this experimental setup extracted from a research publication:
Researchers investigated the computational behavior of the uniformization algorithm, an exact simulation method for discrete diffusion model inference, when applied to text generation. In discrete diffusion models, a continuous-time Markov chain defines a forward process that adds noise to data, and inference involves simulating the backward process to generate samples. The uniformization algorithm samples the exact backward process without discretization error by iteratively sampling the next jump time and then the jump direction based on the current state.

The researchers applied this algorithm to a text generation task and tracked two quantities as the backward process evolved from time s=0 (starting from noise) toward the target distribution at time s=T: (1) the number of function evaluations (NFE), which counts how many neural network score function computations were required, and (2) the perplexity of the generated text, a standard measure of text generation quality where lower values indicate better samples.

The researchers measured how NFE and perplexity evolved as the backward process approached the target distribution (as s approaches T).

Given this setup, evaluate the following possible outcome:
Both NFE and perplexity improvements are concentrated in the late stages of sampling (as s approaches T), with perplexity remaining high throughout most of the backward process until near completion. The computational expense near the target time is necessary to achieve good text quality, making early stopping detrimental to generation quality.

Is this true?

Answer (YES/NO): NO